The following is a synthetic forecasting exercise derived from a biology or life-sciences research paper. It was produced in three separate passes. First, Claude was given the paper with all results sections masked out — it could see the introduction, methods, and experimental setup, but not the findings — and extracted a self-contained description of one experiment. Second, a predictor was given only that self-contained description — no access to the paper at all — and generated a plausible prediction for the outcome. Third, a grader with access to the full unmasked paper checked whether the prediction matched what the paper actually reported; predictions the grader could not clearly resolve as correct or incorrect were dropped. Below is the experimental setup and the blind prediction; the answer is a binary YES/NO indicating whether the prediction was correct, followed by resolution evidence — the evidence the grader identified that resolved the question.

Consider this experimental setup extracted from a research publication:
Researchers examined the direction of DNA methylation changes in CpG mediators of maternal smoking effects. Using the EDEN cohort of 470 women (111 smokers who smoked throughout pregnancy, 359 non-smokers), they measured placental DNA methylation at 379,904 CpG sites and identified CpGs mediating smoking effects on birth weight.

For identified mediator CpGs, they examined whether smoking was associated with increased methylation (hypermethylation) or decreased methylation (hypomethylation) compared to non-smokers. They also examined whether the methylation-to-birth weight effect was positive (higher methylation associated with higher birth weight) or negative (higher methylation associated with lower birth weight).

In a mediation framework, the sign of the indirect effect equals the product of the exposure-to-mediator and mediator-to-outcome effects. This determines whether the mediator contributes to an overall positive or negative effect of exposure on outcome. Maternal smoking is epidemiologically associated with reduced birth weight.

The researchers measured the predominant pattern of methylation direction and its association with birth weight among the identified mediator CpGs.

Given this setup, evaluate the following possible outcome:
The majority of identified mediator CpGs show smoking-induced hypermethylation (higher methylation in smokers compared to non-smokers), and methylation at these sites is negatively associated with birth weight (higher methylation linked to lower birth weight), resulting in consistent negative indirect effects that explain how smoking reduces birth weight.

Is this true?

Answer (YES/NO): NO